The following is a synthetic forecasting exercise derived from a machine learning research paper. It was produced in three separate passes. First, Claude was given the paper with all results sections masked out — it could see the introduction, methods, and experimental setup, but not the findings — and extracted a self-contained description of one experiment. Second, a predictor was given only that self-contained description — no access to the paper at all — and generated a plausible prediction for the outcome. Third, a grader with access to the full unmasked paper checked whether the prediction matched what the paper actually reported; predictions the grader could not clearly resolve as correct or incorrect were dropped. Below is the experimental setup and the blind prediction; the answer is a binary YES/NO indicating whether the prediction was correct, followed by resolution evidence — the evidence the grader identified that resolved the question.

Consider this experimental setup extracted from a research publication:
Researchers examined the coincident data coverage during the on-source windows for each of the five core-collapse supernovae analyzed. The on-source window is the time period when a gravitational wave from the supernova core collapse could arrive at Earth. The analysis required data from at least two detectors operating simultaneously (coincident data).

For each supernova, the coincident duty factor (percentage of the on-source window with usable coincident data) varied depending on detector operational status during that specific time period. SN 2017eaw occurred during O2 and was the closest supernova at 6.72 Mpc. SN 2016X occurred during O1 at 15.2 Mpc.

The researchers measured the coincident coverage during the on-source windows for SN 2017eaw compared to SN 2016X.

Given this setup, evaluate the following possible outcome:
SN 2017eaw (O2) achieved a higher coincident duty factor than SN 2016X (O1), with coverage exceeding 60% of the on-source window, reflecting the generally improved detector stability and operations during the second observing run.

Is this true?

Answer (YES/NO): NO